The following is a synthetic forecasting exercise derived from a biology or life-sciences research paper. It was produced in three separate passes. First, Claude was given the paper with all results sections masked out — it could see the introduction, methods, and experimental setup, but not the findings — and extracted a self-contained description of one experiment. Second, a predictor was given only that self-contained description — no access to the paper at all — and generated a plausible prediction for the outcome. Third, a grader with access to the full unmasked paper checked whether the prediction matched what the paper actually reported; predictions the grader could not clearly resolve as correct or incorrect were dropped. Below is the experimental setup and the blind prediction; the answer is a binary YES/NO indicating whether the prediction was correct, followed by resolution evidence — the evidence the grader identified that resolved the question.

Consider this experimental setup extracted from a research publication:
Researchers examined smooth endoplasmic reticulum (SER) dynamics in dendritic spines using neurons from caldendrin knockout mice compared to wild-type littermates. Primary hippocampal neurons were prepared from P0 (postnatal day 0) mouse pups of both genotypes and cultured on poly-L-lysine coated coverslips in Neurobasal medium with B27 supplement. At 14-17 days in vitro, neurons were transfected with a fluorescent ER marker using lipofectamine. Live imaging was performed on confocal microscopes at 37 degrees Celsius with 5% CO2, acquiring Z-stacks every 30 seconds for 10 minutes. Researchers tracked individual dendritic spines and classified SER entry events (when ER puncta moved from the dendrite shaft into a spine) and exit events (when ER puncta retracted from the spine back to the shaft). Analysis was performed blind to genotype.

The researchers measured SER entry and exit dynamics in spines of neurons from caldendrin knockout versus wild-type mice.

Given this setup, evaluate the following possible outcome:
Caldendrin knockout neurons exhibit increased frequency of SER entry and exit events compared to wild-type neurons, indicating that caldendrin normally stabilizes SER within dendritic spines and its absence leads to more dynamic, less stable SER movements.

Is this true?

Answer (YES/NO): YES